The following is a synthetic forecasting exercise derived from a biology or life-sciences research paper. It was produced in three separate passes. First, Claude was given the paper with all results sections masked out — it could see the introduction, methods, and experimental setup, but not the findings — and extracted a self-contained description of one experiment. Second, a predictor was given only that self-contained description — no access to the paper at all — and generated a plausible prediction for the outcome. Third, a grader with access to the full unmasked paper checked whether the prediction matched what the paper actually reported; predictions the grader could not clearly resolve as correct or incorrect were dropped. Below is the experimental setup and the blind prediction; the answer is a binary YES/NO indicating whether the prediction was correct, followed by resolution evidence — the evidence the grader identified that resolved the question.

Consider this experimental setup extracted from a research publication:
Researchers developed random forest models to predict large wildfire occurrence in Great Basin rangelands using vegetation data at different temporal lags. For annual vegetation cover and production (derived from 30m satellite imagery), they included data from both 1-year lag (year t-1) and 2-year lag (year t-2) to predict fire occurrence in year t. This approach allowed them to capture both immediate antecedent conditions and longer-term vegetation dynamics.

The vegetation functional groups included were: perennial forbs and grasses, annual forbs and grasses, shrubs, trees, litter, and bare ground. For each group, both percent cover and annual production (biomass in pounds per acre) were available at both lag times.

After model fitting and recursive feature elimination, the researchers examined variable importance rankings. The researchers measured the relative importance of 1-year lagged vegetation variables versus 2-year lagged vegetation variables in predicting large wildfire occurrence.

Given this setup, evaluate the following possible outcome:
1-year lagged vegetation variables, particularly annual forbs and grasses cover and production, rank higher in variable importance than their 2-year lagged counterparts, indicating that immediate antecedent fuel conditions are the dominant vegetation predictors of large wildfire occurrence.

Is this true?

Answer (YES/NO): NO